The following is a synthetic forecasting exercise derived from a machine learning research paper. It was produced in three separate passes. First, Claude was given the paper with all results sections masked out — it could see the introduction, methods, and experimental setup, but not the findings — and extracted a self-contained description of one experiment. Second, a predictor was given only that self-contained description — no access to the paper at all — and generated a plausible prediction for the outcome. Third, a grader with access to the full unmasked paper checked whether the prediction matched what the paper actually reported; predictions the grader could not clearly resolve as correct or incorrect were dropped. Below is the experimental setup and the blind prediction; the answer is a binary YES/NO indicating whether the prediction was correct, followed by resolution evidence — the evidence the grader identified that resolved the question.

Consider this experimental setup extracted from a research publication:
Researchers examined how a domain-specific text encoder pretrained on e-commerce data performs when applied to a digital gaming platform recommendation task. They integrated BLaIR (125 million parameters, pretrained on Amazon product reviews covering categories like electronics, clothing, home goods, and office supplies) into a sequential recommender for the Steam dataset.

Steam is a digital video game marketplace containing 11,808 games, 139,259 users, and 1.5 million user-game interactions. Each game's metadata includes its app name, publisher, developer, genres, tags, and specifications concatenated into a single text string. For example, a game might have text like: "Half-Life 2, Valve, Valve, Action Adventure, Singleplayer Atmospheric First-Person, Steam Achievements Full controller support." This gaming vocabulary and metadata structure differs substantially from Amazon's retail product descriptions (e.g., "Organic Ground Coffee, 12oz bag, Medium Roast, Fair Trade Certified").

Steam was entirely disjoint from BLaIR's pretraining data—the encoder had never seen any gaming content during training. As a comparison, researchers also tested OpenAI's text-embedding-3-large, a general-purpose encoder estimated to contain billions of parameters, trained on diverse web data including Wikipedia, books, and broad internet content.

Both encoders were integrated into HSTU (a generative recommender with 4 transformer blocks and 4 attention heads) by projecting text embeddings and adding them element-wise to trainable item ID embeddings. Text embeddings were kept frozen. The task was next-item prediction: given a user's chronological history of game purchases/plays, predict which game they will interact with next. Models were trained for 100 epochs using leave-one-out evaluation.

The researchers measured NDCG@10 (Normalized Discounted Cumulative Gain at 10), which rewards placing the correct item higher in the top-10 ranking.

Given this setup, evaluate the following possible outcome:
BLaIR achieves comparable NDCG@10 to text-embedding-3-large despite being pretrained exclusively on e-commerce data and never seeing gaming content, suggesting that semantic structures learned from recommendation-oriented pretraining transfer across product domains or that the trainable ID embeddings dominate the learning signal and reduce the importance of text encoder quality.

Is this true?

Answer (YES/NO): YES